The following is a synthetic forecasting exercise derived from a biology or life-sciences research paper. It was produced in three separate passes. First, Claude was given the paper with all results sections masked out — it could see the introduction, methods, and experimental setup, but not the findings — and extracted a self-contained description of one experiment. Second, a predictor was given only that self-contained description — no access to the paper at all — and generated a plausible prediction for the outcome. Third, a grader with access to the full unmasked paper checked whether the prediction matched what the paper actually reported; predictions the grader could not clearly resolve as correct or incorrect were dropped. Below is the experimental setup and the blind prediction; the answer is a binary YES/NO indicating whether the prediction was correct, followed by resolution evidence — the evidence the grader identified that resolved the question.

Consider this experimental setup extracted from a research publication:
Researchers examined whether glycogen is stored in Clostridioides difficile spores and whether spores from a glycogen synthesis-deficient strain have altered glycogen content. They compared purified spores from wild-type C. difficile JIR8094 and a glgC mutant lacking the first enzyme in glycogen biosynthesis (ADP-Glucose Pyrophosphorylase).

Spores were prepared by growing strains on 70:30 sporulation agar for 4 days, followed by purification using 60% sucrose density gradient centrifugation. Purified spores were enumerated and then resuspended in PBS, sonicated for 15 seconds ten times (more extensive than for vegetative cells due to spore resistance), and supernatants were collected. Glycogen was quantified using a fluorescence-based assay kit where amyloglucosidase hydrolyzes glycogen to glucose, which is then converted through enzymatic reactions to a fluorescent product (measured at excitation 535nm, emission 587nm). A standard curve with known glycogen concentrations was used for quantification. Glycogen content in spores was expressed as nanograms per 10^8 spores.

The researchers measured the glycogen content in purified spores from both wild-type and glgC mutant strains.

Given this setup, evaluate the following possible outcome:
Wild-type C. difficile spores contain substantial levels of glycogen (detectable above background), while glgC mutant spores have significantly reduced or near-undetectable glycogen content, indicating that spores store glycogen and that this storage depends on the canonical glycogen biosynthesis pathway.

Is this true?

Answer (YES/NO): YES